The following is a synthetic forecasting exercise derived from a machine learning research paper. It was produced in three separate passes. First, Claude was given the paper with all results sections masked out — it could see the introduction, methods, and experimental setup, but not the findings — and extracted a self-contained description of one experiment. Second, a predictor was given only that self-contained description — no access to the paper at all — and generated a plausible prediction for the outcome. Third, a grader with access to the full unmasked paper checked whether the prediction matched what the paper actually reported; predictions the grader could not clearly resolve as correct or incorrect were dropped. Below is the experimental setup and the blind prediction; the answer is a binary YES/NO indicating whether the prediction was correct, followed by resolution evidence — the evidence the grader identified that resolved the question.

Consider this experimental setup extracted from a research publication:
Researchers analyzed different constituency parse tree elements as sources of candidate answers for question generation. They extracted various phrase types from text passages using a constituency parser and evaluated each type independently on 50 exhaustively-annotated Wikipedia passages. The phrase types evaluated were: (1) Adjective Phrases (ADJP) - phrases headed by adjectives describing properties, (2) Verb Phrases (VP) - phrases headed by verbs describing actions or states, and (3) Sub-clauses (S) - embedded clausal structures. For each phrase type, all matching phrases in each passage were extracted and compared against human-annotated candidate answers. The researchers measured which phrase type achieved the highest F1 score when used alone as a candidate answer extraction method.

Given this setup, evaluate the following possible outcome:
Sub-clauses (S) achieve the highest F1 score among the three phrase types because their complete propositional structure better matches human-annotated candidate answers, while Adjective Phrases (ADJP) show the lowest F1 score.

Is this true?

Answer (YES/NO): NO